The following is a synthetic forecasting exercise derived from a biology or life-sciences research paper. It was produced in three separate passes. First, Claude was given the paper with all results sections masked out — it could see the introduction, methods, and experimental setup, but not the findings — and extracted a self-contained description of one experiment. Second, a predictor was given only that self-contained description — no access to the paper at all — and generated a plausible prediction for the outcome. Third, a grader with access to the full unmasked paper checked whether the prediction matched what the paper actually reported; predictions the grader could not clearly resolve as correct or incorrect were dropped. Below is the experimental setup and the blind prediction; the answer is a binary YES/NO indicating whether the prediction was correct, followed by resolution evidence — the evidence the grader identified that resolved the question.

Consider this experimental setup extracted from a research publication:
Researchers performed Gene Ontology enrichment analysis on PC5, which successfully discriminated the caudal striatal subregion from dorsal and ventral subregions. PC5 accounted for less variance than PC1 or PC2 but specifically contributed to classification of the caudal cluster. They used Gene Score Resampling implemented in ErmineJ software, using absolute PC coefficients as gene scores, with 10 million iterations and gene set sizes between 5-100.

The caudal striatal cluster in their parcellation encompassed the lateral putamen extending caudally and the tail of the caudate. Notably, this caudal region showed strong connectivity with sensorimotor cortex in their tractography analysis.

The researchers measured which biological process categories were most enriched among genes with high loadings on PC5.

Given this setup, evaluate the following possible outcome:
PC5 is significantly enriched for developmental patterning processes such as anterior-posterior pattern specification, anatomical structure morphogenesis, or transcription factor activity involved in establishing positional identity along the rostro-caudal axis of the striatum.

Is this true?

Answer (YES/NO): NO